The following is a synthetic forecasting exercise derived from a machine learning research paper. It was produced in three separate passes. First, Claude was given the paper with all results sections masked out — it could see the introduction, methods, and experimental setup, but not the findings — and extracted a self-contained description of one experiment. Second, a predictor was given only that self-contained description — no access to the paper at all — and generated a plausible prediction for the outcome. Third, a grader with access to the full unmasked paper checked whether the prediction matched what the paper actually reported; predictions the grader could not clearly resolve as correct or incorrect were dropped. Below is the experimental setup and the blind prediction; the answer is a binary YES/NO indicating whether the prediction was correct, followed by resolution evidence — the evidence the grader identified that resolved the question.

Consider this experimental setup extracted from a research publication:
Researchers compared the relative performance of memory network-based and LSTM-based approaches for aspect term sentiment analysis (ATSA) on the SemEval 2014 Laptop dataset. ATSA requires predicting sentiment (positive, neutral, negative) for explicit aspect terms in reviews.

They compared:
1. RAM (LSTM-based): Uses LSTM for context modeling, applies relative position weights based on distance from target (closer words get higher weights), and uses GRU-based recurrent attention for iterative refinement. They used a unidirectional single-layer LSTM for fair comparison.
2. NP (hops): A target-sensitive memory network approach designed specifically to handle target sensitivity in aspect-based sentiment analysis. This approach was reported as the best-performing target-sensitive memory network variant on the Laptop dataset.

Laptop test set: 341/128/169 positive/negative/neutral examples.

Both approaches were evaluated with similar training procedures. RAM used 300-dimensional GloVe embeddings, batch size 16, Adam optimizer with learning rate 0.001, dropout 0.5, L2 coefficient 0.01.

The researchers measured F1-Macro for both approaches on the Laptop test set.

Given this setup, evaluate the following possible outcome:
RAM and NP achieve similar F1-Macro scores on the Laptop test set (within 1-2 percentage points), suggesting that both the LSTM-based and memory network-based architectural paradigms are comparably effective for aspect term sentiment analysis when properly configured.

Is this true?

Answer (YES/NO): YES